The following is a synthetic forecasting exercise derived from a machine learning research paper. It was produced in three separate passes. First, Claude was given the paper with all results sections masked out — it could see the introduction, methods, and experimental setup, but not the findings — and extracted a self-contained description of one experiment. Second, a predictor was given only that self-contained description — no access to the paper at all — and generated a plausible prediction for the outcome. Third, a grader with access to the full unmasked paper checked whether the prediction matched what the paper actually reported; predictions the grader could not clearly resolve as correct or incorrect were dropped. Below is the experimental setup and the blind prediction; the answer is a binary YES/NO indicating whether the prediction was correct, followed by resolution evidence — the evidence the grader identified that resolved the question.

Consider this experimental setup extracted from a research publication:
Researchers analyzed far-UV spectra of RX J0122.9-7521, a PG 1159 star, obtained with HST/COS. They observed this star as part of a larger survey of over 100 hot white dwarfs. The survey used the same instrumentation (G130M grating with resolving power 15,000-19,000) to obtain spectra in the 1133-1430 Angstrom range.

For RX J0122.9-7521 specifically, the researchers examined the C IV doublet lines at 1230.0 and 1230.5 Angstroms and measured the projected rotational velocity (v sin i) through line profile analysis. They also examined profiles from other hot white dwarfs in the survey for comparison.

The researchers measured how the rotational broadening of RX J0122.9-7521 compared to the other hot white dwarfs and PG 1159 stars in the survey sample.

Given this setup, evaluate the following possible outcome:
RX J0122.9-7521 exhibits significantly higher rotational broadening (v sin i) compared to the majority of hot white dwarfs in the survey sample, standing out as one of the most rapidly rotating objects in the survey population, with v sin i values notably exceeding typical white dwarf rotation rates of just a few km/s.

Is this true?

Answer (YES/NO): YES